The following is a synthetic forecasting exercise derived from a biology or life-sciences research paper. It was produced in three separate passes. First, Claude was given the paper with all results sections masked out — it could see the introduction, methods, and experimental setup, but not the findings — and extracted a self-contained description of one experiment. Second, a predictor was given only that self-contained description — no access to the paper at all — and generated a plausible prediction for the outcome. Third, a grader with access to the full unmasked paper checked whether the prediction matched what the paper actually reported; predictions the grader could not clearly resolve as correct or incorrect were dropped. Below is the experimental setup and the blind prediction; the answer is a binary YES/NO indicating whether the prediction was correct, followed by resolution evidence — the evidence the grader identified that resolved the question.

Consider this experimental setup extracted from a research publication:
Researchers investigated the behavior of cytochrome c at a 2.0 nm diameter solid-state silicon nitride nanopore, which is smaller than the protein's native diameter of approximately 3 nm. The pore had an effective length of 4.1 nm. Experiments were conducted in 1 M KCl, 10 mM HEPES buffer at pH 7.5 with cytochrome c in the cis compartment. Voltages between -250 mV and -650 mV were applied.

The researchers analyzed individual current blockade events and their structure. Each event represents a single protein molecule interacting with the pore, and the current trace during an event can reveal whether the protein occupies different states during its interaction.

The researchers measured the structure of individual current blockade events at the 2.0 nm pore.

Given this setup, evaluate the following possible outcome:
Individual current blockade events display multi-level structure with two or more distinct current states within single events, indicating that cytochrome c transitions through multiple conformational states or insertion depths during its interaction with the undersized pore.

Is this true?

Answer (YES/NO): YES